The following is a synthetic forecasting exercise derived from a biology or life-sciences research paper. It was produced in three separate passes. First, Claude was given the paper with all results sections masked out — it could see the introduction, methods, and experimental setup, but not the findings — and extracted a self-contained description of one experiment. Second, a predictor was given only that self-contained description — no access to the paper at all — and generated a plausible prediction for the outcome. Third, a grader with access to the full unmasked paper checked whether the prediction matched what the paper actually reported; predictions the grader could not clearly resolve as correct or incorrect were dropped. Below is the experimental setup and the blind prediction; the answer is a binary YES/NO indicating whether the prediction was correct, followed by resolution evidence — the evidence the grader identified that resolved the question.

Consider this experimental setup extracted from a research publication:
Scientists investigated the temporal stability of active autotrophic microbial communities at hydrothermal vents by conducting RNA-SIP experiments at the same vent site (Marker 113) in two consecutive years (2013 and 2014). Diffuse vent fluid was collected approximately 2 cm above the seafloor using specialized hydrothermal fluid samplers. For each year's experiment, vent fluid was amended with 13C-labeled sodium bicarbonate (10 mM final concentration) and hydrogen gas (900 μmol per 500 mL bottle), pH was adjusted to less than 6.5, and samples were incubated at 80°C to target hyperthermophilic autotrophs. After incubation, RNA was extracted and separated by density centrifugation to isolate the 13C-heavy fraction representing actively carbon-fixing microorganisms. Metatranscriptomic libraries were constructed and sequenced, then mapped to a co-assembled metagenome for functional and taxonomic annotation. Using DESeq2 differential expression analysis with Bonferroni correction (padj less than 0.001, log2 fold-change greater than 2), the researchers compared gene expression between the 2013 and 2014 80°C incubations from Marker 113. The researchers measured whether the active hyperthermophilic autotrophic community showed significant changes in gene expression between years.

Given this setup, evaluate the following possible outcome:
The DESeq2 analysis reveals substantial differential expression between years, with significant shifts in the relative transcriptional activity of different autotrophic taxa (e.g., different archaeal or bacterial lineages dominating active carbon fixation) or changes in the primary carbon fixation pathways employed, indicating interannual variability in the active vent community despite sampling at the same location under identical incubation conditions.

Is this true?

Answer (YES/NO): YES